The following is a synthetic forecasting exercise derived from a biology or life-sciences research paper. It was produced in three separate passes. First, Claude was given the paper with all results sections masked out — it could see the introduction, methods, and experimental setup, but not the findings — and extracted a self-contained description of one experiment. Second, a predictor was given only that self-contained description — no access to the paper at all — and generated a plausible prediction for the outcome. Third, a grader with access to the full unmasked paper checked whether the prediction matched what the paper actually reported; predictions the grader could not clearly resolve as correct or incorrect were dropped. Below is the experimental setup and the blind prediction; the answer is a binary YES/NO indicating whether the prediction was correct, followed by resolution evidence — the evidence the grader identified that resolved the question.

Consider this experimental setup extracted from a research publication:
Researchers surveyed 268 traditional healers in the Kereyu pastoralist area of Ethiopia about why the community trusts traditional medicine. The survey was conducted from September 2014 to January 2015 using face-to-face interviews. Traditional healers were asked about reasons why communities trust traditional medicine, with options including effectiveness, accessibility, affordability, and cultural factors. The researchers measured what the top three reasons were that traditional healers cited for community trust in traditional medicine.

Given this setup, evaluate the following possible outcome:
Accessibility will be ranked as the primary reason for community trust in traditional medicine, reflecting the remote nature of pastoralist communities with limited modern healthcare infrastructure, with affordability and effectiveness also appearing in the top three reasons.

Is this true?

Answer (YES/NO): NO